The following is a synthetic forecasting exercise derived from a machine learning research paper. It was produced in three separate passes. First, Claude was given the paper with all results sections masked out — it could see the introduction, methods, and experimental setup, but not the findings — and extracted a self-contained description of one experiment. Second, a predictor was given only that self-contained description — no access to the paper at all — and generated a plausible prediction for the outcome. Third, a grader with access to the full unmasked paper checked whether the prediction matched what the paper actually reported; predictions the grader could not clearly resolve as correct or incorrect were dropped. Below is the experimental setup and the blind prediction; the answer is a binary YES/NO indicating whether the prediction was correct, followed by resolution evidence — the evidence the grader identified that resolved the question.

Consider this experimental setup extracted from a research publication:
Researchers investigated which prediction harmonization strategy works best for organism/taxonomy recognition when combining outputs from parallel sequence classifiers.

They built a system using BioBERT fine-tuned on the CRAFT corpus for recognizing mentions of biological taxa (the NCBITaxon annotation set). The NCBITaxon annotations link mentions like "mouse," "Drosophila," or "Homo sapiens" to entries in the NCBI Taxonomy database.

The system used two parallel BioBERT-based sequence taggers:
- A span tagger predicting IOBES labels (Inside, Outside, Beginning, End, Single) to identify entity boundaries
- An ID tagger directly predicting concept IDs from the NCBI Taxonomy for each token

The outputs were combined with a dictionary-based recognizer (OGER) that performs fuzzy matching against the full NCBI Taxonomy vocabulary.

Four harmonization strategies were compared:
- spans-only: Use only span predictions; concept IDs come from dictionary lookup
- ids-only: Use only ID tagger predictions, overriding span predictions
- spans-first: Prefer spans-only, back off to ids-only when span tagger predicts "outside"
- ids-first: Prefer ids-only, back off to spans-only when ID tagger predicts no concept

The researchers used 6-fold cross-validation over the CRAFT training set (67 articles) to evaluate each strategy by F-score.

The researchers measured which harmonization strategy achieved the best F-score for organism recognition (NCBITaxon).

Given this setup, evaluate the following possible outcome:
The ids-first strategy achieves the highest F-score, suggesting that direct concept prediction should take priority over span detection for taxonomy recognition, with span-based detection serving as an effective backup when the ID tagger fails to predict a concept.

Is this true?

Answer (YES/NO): YES